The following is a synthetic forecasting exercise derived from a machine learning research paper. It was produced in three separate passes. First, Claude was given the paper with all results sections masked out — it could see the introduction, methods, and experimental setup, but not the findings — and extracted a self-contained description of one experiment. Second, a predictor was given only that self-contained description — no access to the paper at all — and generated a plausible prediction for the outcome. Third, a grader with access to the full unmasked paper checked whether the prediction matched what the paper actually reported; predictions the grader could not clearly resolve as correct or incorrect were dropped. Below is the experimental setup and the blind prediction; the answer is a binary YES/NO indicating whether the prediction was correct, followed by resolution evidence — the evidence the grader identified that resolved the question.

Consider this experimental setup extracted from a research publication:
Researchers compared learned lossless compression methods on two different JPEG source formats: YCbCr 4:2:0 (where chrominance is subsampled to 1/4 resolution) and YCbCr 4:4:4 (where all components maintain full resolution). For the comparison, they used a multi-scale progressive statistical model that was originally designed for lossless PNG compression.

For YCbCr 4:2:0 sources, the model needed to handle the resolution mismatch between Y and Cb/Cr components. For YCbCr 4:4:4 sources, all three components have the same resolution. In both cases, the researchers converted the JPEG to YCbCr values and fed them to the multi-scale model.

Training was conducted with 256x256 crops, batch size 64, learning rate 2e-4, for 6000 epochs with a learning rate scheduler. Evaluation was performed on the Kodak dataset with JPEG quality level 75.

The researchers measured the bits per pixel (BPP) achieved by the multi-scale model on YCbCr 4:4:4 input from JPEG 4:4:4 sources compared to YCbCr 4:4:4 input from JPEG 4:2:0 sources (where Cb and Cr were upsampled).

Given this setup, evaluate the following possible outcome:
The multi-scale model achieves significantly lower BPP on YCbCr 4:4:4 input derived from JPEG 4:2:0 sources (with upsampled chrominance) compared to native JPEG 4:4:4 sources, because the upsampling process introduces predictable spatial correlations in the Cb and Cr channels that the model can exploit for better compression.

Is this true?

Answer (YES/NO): NO